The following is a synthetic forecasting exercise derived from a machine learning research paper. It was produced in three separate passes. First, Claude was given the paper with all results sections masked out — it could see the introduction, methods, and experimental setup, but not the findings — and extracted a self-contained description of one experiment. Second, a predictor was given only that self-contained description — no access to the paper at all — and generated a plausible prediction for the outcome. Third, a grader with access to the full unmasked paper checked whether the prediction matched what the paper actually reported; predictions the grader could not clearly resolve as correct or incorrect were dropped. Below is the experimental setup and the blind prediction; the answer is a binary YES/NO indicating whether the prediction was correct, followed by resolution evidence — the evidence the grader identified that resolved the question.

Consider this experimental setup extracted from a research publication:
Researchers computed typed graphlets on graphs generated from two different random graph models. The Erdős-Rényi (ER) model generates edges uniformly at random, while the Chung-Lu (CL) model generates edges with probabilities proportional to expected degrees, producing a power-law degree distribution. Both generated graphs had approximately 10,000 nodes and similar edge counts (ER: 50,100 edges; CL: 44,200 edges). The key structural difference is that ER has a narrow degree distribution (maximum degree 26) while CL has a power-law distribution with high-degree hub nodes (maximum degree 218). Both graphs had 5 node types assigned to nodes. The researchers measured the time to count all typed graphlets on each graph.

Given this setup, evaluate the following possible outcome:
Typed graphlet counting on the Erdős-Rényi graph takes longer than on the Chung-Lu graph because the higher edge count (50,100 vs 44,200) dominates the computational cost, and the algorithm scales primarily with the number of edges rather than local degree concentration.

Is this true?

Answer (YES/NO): NO